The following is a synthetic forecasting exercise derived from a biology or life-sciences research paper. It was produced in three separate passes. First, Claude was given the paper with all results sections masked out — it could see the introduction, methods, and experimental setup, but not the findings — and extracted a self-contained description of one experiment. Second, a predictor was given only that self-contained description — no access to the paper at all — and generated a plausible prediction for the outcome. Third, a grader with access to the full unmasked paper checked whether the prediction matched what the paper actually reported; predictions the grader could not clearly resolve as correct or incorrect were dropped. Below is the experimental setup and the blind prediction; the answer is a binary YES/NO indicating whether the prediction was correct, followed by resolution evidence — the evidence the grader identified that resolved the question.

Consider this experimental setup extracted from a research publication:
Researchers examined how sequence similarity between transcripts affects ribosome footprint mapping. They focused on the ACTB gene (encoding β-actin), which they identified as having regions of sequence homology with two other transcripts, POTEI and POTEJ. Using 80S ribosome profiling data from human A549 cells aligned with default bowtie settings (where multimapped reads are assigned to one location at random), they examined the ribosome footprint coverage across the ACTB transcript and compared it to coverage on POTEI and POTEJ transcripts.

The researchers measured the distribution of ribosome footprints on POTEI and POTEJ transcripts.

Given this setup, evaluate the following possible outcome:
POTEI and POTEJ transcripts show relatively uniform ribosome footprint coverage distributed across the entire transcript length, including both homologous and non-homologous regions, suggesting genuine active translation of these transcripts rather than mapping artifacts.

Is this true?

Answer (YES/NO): NO